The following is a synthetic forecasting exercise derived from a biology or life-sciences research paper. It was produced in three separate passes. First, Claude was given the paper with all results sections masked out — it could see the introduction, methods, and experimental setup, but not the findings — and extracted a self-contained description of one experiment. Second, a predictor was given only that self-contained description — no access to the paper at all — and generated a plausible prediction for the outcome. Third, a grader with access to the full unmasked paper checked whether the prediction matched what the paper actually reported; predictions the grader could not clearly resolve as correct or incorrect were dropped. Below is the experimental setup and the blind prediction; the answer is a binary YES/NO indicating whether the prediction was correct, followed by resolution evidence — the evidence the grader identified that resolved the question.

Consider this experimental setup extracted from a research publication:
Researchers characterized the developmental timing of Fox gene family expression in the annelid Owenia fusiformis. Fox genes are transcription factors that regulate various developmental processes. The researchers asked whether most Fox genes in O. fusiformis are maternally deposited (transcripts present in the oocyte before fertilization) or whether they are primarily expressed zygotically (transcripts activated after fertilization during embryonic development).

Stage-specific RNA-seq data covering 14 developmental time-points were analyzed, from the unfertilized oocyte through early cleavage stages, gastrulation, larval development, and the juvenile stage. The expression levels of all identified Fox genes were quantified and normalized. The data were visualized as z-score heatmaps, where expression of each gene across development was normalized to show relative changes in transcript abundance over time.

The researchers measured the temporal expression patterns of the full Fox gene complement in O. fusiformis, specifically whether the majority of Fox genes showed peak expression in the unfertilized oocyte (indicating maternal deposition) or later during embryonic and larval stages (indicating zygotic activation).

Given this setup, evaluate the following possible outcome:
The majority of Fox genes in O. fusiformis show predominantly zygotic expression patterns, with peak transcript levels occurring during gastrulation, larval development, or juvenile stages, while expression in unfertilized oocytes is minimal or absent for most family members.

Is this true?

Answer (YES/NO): NO